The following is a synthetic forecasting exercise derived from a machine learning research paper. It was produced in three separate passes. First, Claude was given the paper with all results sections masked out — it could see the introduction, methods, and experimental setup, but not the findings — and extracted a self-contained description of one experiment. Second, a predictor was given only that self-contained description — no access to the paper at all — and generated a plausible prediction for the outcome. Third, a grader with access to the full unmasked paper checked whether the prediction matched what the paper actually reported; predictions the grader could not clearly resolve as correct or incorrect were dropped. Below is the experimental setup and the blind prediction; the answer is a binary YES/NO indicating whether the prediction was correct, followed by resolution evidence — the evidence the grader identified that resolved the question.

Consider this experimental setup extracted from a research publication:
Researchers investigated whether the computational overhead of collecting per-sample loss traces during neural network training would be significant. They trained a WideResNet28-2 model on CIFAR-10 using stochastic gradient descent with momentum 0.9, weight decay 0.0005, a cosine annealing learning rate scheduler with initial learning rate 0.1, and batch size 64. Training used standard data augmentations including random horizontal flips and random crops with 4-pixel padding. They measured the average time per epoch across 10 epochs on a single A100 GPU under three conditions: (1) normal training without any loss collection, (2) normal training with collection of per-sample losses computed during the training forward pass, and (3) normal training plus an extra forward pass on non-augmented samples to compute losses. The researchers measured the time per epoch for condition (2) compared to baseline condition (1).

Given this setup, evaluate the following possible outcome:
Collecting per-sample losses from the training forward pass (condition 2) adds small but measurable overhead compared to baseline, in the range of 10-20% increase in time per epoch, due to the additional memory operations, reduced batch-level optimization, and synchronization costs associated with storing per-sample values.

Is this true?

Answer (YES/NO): NO